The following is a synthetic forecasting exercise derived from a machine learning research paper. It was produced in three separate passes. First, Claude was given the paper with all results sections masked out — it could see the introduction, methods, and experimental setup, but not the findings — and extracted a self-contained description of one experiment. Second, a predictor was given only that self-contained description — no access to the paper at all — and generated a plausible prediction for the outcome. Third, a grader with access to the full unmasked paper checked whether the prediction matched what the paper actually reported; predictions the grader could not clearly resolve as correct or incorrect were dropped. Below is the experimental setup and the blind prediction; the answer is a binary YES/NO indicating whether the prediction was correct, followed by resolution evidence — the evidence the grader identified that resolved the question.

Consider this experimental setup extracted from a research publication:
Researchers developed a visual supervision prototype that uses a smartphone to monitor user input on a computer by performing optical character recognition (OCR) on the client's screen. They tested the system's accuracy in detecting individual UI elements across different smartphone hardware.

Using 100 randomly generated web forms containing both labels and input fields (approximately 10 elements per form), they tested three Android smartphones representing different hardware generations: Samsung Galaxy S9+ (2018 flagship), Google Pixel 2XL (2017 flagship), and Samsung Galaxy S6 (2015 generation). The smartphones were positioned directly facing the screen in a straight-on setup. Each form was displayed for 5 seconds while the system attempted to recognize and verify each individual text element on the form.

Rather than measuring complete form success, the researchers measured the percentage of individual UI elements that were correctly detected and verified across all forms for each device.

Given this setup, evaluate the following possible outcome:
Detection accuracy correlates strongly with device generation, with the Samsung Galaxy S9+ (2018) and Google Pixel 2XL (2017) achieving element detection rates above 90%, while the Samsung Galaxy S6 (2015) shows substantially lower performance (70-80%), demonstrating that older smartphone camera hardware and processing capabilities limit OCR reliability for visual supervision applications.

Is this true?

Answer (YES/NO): NO